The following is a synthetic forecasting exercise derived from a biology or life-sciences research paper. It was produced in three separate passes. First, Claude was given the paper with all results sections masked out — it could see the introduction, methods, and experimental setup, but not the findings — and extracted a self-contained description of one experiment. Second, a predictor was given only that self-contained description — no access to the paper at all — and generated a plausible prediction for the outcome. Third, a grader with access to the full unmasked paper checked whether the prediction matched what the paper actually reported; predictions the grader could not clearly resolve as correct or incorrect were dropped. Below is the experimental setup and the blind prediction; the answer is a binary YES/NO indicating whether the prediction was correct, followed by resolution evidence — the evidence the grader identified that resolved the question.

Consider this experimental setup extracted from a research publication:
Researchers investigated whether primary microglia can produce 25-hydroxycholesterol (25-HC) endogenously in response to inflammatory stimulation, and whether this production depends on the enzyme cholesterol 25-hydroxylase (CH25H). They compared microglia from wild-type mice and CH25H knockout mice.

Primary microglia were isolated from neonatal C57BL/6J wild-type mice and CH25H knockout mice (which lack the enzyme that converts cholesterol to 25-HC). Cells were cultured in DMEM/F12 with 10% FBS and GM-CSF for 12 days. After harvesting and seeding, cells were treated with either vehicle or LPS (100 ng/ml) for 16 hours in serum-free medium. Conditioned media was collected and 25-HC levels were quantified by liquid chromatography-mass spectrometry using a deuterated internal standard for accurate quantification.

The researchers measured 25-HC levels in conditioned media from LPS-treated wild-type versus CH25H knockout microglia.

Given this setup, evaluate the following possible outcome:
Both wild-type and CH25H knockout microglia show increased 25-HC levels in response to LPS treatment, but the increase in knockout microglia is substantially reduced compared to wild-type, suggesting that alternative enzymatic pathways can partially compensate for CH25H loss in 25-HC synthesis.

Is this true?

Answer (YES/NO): NO